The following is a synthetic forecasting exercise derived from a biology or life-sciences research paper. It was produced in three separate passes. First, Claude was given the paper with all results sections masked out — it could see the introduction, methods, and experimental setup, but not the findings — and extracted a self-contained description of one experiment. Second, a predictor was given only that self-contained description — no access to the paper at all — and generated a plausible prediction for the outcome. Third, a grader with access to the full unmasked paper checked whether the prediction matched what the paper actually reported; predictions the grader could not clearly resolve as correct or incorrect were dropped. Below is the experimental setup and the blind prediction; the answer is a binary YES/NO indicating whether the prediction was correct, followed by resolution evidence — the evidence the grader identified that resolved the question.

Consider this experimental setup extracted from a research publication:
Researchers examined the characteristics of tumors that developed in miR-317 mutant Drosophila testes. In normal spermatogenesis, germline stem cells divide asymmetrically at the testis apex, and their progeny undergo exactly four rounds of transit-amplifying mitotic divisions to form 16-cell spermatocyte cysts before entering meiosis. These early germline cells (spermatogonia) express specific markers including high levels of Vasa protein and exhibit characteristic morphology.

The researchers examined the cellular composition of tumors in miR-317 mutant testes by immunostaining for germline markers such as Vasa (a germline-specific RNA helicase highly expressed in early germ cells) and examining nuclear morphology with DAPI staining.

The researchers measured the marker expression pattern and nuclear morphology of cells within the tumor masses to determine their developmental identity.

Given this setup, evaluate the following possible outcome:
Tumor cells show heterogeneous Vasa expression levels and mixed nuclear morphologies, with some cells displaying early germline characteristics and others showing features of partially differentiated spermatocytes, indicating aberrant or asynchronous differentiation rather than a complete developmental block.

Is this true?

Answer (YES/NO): NO